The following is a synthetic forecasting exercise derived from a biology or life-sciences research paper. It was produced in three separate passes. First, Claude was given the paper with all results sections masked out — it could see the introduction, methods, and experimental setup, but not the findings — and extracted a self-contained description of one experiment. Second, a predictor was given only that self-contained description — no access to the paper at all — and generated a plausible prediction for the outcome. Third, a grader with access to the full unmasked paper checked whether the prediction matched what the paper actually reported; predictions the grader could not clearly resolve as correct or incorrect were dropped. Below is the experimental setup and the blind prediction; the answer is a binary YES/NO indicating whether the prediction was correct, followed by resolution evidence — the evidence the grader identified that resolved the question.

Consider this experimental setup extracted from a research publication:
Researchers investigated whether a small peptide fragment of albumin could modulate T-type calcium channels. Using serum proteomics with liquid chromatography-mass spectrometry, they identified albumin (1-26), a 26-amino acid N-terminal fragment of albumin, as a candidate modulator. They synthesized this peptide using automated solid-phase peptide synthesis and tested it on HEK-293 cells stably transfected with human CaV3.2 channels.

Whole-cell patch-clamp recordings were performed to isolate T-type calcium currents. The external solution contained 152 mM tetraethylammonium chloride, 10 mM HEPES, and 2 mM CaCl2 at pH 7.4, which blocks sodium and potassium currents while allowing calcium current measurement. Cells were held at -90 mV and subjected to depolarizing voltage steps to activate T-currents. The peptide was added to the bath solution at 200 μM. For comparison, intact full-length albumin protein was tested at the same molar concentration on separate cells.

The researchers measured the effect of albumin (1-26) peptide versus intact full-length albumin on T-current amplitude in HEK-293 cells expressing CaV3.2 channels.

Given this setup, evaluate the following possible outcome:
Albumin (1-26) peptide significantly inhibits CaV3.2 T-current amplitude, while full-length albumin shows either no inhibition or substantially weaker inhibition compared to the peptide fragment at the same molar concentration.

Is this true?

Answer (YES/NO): NO